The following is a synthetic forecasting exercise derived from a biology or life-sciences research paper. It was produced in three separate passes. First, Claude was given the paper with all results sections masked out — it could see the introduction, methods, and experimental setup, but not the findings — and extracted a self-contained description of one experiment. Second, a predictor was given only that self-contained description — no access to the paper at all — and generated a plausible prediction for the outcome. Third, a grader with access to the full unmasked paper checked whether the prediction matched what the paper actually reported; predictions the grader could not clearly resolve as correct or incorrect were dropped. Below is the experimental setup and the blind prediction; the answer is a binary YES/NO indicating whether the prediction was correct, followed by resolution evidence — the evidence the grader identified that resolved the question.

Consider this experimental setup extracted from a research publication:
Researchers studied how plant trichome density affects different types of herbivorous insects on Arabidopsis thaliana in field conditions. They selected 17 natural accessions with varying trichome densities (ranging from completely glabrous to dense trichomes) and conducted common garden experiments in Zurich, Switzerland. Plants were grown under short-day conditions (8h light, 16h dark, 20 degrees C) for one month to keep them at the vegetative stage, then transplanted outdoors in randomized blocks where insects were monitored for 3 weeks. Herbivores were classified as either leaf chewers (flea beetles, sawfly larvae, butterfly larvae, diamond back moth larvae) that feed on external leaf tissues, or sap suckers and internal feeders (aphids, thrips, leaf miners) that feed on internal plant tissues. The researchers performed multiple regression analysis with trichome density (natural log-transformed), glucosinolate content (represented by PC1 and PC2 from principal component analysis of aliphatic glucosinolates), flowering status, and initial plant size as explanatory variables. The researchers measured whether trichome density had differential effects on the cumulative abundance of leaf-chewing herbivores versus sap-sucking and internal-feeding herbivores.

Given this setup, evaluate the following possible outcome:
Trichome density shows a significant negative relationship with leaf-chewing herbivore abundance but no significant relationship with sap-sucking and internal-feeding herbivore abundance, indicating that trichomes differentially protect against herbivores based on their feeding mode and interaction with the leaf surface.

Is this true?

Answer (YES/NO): YES